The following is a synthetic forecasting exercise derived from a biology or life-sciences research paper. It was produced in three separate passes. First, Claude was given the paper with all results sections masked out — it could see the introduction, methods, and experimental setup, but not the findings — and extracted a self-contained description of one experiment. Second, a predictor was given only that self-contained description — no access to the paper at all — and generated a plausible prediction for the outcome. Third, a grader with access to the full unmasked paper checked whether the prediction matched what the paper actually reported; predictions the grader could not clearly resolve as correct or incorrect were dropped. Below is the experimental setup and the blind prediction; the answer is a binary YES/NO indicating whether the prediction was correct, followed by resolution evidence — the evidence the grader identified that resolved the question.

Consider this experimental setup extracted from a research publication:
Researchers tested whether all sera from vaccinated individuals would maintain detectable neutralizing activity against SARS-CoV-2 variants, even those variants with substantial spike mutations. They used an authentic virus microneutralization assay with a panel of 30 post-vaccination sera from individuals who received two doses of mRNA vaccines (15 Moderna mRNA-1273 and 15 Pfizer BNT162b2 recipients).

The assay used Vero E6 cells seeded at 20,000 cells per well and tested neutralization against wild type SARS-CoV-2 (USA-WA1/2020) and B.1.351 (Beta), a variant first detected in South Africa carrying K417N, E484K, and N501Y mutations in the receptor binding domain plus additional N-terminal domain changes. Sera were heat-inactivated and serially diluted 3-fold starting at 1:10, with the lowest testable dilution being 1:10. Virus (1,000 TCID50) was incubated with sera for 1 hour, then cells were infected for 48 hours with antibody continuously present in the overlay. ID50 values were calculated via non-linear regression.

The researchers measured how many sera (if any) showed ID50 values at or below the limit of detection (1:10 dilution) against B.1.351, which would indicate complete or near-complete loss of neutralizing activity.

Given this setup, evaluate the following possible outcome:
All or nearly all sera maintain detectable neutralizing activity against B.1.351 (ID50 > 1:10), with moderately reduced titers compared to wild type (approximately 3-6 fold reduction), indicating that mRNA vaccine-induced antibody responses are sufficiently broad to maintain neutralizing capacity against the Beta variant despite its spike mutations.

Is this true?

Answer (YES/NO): YES